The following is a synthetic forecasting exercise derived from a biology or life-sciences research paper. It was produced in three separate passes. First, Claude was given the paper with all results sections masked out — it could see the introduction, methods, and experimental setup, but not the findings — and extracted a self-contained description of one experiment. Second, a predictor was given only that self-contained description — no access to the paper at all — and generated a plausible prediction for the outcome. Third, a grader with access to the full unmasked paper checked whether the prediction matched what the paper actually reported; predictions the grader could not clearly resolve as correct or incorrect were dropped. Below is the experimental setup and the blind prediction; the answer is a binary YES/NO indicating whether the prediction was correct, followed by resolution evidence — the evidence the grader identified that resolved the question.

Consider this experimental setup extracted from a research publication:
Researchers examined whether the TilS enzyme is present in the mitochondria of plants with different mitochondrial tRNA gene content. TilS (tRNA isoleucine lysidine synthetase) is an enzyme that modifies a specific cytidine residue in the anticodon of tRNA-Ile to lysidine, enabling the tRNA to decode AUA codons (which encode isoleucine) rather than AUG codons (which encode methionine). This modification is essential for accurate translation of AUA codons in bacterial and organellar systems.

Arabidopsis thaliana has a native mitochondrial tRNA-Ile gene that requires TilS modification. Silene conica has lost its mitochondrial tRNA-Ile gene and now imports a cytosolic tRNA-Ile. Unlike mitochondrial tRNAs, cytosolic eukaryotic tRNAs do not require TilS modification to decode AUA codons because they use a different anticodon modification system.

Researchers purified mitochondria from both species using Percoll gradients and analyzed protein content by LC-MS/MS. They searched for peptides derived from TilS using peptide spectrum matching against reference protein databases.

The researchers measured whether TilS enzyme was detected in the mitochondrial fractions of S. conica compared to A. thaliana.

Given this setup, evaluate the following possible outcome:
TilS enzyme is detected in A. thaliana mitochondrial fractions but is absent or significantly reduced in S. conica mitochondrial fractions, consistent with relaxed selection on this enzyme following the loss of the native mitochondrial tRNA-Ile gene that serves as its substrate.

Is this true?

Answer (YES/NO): NO